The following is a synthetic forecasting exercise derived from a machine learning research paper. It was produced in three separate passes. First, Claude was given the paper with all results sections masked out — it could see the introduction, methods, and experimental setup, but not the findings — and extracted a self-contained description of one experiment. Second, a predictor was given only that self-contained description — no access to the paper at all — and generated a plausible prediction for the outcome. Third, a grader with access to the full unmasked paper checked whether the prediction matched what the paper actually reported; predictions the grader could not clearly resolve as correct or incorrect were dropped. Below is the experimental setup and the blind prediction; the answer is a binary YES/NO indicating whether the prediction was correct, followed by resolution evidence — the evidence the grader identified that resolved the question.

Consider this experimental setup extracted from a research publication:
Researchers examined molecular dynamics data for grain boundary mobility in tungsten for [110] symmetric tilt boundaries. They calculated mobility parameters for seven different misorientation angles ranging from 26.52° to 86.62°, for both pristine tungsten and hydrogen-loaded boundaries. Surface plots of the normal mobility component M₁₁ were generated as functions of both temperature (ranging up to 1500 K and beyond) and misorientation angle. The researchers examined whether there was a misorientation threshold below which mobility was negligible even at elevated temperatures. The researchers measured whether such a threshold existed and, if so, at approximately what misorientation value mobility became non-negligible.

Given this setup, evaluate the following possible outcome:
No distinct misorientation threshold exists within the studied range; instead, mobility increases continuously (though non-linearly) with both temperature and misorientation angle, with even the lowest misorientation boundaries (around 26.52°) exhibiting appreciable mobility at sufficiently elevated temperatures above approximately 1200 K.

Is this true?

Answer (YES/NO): NO